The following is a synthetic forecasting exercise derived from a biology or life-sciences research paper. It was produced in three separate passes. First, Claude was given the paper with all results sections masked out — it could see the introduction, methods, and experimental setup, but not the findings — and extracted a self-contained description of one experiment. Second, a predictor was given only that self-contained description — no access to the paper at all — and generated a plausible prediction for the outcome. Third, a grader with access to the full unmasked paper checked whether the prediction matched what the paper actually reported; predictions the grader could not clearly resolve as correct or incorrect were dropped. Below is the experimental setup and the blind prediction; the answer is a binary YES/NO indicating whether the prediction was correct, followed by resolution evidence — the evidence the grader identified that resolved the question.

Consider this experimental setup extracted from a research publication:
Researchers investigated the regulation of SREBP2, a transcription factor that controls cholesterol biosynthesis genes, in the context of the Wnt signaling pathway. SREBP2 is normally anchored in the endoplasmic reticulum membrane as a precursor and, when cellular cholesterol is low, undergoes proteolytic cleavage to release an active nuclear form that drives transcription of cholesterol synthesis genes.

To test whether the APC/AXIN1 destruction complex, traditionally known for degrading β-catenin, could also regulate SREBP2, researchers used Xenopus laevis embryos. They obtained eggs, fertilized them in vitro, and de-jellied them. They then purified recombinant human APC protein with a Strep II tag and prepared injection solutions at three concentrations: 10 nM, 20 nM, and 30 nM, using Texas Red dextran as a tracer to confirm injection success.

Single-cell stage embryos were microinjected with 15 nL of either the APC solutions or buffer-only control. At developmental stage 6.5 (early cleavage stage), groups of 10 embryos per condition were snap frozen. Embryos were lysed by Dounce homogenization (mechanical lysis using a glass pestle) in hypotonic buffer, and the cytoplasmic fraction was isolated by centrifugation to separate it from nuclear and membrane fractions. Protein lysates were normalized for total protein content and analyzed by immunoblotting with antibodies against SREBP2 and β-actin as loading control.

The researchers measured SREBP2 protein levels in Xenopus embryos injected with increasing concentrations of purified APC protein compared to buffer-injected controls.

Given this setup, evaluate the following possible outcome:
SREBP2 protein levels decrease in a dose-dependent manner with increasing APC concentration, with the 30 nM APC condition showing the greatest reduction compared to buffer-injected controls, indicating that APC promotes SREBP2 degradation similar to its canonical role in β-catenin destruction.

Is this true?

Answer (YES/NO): YES